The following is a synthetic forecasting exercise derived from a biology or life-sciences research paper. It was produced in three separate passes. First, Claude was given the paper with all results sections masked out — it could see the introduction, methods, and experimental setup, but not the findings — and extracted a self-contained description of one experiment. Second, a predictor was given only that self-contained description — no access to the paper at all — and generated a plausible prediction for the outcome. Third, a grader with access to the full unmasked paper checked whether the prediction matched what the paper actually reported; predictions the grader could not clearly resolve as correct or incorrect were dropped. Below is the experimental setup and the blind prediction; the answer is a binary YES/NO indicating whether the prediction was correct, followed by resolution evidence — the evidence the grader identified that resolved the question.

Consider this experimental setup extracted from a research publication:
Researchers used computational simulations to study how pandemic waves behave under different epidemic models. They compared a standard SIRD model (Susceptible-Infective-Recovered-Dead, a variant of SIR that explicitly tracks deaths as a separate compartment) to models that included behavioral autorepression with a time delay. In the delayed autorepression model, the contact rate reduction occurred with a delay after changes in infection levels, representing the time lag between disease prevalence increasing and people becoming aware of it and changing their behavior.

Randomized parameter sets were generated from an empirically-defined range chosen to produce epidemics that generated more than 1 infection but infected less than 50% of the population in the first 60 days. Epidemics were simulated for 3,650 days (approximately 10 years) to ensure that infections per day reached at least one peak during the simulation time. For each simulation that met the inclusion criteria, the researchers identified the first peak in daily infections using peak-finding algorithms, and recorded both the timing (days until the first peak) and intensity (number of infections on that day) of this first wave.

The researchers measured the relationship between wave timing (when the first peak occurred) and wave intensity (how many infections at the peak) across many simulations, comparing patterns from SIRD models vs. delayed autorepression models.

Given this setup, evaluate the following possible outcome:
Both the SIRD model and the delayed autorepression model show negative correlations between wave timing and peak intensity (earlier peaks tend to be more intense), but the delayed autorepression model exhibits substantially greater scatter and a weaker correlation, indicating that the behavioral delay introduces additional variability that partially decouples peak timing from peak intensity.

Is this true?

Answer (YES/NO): NO